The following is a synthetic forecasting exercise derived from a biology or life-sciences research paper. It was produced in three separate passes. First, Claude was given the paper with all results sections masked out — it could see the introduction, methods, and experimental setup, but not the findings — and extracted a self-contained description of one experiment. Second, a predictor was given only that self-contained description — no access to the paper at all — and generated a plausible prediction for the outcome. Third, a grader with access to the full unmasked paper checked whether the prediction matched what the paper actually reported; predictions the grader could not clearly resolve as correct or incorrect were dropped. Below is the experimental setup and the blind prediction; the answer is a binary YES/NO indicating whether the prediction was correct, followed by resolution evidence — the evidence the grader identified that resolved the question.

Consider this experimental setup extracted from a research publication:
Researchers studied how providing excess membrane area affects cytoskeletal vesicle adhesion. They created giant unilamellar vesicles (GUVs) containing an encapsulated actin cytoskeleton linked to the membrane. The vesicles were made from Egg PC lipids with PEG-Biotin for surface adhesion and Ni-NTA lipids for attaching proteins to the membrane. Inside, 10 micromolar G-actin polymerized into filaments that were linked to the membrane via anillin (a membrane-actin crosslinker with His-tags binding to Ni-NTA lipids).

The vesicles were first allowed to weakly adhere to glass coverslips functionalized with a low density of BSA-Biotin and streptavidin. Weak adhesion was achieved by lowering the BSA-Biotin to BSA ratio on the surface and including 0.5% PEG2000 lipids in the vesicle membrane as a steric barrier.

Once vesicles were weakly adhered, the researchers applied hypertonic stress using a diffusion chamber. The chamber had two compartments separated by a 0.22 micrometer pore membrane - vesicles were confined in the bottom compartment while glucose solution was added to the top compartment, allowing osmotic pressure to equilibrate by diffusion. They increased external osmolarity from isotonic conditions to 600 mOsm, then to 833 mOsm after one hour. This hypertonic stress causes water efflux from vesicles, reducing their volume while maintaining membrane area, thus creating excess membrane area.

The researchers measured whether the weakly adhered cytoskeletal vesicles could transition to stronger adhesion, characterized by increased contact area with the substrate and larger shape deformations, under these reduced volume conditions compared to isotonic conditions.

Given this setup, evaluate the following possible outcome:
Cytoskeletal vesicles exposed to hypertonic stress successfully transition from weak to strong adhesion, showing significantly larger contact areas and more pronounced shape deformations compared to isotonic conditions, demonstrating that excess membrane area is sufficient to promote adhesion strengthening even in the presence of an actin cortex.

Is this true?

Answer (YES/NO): NO